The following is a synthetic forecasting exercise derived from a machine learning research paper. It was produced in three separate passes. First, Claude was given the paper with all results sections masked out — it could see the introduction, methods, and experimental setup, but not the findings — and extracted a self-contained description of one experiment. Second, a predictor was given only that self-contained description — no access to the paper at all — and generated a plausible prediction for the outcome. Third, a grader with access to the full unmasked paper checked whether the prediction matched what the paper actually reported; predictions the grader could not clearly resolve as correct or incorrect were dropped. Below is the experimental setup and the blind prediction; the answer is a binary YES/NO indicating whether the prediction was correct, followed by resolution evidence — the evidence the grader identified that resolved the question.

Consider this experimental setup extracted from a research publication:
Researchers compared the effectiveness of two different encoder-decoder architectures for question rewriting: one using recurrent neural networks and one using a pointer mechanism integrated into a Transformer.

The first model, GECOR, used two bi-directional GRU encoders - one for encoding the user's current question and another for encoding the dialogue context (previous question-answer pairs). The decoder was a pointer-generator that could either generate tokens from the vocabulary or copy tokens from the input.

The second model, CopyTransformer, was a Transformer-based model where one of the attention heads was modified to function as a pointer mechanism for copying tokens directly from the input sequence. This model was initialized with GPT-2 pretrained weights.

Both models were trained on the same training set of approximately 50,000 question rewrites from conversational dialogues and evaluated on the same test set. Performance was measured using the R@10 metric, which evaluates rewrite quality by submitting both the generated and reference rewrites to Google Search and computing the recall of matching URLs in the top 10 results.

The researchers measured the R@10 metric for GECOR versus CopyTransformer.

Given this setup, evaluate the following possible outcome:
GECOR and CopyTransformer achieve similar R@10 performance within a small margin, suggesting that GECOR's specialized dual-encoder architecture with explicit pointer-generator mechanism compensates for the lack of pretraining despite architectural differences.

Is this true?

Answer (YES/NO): YES